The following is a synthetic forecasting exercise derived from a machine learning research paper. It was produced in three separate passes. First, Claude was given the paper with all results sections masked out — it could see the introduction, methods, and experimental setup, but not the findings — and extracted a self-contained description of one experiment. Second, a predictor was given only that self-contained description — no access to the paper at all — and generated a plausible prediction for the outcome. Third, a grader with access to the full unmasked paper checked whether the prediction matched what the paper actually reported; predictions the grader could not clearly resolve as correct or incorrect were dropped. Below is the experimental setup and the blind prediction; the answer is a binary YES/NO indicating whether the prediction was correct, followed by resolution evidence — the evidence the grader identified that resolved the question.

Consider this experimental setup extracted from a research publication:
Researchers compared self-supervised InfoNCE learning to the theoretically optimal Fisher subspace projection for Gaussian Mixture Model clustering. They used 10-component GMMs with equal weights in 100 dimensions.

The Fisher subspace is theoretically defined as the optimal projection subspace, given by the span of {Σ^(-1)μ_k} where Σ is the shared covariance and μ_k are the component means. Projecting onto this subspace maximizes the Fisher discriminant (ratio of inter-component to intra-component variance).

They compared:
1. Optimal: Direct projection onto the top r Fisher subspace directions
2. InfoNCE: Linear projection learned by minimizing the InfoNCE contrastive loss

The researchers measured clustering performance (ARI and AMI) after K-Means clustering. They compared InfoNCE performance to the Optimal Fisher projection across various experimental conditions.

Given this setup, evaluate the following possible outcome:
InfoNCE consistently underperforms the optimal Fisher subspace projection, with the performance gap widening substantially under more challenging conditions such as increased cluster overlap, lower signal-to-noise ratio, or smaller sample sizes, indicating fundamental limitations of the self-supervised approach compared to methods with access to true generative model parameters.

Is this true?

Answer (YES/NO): NO